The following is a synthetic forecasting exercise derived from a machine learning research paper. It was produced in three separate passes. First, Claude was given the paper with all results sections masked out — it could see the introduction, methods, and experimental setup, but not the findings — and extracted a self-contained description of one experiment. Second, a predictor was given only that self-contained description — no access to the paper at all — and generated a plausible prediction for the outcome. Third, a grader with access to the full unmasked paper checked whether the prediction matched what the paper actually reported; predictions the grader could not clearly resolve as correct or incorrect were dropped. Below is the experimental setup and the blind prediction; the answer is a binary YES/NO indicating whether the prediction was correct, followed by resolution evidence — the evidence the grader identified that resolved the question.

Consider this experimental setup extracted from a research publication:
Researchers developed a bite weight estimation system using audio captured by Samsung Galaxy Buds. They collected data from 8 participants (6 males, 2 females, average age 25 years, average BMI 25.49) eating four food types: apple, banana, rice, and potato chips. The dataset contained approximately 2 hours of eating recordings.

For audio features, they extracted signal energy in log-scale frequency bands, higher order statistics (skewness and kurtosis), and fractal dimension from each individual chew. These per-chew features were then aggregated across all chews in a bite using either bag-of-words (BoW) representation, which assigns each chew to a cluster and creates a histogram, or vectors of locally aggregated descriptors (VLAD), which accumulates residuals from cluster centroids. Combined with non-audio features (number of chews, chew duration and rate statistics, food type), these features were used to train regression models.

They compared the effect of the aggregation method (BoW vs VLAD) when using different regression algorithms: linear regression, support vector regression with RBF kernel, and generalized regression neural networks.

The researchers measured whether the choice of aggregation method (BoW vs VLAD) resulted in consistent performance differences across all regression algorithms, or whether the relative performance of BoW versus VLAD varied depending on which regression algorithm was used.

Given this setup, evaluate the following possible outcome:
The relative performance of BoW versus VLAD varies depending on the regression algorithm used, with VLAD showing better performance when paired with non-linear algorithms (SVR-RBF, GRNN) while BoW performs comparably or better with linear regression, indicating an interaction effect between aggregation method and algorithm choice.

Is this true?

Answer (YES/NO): NO